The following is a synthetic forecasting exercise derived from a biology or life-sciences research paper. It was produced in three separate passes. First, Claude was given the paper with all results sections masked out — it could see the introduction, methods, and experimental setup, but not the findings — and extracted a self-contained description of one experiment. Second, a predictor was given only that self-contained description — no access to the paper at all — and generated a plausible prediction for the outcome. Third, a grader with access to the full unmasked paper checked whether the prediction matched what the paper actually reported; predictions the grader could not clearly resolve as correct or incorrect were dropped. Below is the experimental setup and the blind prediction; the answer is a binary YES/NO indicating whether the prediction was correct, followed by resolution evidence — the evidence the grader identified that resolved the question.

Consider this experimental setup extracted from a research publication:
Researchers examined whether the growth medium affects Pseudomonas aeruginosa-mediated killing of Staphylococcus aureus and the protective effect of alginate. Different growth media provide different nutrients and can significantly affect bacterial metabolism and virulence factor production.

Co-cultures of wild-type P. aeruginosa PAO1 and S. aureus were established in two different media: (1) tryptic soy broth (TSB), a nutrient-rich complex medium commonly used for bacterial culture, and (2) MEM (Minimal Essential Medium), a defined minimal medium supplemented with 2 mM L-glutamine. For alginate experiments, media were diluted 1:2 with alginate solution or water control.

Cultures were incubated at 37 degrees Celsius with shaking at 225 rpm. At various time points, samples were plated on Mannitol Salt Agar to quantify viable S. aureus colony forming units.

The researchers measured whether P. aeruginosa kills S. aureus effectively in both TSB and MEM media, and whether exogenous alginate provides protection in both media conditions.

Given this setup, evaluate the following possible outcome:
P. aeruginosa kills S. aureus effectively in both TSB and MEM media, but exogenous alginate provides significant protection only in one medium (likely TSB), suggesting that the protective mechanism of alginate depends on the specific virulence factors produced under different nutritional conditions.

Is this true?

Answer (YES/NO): NO